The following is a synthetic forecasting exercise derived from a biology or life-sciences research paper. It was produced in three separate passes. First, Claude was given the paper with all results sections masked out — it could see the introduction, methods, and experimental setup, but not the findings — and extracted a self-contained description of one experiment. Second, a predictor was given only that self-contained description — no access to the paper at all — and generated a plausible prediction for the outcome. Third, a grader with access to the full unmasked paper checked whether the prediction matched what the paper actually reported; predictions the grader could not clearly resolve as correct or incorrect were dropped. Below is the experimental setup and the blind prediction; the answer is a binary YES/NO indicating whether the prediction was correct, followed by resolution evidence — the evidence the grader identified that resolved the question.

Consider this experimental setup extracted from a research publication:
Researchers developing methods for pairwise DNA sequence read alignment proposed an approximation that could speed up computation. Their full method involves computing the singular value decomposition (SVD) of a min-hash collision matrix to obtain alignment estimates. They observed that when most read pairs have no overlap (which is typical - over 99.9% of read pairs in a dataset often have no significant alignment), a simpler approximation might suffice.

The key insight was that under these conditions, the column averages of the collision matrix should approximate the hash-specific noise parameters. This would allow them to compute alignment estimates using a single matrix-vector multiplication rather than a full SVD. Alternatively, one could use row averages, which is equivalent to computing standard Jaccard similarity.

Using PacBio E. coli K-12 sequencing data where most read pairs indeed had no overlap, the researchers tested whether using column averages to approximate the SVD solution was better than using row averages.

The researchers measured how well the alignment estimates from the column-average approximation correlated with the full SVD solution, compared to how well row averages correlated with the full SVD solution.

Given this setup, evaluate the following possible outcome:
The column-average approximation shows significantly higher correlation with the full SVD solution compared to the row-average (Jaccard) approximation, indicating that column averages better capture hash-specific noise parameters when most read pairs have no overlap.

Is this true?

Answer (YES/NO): YES